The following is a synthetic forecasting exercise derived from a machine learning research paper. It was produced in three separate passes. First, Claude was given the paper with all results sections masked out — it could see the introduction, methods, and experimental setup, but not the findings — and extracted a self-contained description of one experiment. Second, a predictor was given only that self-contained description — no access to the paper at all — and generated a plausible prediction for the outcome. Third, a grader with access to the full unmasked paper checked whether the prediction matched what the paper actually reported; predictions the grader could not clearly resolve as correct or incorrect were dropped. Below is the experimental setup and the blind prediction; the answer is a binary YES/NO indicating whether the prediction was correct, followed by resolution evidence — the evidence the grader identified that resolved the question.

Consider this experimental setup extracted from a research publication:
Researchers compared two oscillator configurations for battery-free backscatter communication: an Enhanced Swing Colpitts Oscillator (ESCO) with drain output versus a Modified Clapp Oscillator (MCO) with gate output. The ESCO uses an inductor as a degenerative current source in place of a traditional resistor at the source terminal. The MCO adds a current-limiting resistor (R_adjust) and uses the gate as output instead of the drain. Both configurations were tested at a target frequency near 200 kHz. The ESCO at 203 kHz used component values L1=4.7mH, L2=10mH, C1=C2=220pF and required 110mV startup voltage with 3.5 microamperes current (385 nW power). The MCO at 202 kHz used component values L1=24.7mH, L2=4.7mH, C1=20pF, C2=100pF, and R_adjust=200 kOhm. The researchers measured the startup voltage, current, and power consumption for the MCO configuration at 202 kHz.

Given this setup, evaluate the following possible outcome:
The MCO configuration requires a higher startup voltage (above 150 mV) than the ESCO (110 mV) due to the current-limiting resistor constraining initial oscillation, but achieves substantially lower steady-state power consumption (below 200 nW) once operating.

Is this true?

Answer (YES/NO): NO